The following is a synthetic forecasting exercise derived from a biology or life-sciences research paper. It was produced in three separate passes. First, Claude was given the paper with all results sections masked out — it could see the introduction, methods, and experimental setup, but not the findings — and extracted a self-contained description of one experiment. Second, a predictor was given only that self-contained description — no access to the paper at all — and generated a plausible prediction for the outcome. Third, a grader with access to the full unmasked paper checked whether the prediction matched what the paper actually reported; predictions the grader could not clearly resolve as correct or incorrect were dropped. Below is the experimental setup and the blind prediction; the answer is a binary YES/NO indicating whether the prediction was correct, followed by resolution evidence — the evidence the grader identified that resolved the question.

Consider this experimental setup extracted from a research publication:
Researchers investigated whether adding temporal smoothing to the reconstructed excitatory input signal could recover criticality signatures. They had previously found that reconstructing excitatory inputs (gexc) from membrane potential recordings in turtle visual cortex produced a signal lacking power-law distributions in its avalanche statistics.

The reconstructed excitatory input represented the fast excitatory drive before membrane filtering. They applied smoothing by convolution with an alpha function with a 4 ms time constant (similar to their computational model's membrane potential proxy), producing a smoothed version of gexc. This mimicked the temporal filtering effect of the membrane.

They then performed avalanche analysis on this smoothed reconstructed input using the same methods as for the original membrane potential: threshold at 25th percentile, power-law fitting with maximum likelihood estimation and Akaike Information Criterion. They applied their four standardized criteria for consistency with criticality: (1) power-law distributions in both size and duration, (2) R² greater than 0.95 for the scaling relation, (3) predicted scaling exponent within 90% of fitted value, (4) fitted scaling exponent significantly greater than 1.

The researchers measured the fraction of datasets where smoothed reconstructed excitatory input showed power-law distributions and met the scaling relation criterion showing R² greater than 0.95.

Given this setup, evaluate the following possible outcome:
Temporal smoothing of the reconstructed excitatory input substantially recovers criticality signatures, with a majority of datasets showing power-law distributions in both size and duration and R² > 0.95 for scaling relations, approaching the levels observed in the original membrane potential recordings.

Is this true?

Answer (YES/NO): NO